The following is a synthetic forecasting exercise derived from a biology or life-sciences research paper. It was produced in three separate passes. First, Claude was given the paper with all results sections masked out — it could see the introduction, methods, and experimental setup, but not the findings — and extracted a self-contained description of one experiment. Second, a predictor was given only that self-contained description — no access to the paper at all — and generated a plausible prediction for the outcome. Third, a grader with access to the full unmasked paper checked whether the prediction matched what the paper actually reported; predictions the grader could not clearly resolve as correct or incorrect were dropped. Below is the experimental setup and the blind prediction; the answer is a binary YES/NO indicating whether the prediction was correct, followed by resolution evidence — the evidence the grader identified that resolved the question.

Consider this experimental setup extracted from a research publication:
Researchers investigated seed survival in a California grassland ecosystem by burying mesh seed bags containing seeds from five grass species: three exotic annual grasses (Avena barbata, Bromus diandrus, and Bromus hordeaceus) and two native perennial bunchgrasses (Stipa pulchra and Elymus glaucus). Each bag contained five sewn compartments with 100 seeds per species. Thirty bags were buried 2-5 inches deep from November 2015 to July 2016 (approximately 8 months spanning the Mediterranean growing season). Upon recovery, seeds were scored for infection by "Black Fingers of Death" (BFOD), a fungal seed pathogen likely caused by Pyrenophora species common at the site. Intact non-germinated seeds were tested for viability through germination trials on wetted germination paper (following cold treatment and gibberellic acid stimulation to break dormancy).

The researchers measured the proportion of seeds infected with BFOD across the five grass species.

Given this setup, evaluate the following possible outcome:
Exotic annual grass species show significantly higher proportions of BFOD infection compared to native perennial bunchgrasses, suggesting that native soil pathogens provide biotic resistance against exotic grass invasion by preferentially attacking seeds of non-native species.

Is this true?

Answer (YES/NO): NO